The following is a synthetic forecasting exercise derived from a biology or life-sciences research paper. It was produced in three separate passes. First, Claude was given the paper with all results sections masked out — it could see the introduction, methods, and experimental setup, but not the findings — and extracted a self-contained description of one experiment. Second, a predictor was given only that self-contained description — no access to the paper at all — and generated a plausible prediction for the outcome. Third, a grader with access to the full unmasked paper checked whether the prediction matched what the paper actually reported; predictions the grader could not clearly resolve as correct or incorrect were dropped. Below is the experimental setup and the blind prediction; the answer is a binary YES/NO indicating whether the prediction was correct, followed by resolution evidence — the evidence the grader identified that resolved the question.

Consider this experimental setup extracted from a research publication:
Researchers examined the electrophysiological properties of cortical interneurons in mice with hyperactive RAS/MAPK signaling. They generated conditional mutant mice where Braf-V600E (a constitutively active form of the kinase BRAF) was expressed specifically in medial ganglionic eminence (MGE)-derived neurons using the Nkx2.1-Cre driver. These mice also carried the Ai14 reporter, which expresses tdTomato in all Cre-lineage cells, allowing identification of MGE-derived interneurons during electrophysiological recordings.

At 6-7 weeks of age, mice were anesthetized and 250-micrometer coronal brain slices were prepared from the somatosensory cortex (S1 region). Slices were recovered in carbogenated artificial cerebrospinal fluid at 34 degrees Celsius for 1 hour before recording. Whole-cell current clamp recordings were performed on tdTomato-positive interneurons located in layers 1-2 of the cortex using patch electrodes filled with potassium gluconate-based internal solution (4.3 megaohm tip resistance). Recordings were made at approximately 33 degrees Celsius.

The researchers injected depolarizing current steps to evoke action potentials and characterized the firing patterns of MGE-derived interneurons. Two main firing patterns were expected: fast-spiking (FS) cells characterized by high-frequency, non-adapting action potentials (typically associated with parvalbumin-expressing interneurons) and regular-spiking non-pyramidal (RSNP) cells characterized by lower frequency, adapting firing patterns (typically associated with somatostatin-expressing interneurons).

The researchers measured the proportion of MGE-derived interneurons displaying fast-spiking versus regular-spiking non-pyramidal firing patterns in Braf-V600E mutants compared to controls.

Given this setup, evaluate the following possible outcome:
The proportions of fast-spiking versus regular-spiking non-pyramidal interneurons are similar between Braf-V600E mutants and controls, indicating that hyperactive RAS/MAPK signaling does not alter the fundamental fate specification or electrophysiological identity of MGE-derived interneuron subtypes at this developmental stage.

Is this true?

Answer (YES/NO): NO